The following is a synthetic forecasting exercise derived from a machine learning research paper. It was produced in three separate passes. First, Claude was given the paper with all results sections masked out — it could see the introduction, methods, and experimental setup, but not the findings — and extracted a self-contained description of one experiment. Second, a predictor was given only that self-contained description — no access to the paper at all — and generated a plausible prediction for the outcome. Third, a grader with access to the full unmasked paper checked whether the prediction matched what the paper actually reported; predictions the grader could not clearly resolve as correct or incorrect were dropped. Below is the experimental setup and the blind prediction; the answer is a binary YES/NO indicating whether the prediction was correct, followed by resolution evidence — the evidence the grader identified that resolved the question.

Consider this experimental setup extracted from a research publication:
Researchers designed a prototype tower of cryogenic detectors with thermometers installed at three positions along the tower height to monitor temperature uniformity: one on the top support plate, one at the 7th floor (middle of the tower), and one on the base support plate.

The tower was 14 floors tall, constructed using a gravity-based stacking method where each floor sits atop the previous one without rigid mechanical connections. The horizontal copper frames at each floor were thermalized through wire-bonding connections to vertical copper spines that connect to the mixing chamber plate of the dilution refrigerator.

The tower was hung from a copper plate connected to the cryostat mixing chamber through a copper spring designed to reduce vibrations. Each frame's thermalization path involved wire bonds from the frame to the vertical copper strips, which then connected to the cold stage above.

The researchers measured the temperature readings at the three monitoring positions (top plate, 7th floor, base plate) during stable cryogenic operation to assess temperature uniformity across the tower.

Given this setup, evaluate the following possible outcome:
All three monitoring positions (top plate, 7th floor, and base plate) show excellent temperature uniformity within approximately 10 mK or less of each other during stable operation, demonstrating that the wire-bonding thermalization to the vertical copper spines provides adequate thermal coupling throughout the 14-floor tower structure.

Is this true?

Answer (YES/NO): YES